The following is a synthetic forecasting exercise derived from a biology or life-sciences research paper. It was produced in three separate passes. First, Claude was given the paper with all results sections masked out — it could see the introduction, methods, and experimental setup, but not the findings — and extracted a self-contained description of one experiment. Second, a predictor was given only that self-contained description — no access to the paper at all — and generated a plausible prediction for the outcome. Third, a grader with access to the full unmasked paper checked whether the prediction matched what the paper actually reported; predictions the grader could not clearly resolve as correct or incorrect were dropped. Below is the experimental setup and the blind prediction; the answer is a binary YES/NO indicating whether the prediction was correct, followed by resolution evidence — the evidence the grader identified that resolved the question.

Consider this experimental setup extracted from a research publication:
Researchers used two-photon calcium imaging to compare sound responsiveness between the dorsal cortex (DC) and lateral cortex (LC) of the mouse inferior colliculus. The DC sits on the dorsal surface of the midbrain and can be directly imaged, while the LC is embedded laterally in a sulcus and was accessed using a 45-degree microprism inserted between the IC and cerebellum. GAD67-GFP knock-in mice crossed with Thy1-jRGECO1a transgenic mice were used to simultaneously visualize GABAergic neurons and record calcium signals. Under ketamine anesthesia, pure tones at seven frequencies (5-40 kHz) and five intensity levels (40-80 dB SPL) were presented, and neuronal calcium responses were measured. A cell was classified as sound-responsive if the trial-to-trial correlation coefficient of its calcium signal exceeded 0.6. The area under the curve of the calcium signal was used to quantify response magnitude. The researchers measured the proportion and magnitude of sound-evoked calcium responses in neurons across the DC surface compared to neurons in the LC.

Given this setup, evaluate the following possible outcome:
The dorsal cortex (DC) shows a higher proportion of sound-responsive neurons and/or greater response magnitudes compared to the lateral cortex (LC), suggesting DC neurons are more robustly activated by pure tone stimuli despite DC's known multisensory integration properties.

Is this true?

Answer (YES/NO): YES